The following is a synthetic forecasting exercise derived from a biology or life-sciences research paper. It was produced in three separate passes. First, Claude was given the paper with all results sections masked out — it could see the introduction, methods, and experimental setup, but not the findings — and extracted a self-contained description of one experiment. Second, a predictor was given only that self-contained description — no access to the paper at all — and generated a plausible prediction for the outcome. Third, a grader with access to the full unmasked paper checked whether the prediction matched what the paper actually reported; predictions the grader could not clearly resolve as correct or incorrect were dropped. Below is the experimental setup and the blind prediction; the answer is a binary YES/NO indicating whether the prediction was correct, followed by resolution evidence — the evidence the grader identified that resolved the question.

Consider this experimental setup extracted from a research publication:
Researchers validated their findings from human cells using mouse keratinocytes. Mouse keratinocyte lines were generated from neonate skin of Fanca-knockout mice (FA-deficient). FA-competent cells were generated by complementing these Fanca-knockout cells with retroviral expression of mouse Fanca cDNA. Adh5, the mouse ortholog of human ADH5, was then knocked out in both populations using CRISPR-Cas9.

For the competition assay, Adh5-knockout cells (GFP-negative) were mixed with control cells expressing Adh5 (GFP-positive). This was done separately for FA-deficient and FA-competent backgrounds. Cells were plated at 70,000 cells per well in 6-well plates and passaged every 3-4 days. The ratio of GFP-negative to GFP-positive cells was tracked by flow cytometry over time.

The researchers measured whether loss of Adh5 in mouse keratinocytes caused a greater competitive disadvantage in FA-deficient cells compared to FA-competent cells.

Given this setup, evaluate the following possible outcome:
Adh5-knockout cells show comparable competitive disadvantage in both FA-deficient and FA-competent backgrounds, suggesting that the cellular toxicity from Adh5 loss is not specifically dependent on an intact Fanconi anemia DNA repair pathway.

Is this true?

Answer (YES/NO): NO